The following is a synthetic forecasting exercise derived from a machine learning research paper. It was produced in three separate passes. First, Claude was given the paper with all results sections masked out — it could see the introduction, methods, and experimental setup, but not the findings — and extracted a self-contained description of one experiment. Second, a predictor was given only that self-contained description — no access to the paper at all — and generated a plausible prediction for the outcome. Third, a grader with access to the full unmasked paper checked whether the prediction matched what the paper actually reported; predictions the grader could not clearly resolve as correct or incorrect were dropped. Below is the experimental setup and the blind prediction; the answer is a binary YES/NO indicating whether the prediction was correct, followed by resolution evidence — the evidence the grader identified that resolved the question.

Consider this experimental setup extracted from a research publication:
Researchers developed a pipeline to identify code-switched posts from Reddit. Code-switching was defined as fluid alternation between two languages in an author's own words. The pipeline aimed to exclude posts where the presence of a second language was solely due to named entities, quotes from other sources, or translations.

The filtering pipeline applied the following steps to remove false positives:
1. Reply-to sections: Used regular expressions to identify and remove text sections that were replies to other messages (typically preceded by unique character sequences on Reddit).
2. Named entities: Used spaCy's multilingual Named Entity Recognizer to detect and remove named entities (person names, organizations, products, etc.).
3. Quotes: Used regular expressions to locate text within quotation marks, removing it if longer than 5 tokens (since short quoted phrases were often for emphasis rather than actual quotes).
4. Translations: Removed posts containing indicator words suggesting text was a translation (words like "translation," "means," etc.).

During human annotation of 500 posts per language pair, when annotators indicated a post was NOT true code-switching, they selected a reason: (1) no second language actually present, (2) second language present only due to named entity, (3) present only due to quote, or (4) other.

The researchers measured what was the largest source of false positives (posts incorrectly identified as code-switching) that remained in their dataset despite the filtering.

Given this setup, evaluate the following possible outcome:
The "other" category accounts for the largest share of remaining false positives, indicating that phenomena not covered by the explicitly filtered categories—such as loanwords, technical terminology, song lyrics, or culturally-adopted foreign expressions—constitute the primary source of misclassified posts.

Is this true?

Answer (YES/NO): NO